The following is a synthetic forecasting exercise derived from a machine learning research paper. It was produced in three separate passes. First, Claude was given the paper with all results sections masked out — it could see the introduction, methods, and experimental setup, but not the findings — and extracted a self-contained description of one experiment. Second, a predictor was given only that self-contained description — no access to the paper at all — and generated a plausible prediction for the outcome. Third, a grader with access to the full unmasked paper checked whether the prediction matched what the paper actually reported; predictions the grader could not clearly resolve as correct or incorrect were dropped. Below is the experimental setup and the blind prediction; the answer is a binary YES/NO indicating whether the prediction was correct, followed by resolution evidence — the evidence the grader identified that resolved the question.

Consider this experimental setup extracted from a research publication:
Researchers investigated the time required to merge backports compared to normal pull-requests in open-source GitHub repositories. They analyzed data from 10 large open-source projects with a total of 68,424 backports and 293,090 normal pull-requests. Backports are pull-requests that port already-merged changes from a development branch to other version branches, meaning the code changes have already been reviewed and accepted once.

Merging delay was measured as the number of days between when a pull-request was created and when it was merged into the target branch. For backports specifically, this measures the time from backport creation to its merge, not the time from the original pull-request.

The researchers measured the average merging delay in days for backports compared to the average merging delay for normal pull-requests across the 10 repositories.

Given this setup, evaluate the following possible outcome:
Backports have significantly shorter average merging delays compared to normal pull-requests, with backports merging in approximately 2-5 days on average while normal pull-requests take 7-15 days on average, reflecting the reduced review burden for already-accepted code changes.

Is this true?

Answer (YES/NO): NO